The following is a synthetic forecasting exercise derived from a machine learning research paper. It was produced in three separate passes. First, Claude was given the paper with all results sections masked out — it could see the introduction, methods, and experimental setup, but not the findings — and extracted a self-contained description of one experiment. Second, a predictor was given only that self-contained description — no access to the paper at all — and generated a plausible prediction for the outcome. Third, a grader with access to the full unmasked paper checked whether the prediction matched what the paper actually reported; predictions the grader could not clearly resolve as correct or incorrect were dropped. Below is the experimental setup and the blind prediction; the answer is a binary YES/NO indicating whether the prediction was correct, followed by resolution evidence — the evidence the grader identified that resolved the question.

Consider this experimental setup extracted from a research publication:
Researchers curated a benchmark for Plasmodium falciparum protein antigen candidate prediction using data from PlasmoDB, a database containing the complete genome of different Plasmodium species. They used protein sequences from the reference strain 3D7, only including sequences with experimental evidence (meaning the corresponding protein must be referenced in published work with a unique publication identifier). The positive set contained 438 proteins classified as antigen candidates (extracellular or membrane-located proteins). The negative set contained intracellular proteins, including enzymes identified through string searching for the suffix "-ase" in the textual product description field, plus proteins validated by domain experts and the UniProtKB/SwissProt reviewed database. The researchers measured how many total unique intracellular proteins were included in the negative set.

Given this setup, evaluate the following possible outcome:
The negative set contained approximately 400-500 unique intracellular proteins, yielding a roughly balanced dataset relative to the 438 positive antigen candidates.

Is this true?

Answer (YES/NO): NO